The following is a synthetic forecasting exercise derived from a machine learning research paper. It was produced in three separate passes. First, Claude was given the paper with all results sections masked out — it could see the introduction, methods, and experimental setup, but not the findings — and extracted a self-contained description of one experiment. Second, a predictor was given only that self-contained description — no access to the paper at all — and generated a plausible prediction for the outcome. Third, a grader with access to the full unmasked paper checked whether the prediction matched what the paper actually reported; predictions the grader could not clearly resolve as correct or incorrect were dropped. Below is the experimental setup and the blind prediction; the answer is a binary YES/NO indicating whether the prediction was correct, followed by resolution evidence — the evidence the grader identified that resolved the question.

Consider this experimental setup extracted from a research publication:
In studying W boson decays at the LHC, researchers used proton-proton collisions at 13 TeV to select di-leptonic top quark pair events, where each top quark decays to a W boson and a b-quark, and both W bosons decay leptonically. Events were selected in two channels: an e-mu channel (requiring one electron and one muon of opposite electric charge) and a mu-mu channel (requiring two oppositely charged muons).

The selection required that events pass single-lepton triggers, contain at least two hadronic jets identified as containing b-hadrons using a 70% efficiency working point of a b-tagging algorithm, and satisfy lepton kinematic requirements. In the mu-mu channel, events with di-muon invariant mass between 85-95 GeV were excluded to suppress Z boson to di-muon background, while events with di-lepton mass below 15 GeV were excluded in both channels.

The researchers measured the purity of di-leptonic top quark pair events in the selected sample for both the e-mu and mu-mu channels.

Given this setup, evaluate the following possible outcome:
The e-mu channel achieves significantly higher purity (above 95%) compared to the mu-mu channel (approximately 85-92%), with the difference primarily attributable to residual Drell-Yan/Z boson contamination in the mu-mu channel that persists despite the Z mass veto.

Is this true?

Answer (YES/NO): YES